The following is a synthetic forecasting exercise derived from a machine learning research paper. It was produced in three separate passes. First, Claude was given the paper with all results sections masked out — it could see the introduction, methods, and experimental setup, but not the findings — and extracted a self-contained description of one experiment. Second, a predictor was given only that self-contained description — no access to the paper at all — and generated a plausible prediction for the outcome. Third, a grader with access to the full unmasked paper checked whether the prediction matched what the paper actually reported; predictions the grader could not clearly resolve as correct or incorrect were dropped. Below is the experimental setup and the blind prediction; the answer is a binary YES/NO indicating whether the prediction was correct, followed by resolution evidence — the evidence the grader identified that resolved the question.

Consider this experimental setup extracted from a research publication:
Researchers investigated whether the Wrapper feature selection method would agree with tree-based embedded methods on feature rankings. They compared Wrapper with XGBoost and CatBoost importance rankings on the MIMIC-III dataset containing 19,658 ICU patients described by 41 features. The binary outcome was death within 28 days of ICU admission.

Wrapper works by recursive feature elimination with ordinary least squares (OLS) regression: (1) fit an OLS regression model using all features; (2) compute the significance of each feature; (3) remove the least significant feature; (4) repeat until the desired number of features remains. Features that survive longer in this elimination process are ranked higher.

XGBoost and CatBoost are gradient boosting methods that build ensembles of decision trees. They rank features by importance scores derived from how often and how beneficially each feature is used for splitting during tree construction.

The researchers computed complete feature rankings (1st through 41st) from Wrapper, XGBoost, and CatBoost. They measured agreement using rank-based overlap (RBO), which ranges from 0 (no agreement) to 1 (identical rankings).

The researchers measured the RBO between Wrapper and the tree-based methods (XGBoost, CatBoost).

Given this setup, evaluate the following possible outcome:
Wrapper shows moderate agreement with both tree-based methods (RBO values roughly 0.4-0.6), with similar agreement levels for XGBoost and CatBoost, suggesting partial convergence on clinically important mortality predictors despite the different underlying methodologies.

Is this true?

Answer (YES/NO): NO